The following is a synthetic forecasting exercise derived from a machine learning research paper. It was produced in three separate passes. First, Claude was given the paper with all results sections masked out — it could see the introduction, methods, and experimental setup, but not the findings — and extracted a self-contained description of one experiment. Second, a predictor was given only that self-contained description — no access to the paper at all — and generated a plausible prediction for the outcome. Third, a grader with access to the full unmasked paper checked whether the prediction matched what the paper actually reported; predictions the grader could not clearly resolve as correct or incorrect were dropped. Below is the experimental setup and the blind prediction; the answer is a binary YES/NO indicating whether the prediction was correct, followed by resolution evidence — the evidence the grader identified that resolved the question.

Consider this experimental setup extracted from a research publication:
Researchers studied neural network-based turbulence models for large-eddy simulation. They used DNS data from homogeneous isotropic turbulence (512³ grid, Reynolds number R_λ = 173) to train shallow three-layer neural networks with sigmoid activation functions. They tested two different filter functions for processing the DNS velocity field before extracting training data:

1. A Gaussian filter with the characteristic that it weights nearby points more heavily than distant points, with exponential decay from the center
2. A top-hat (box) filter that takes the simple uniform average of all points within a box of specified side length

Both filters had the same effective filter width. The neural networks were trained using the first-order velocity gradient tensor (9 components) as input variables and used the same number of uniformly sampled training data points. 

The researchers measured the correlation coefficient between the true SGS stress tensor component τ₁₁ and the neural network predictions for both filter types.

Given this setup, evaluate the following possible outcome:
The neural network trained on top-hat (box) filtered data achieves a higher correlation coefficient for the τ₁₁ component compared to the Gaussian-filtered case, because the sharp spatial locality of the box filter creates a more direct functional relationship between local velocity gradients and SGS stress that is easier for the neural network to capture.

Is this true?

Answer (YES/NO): NO